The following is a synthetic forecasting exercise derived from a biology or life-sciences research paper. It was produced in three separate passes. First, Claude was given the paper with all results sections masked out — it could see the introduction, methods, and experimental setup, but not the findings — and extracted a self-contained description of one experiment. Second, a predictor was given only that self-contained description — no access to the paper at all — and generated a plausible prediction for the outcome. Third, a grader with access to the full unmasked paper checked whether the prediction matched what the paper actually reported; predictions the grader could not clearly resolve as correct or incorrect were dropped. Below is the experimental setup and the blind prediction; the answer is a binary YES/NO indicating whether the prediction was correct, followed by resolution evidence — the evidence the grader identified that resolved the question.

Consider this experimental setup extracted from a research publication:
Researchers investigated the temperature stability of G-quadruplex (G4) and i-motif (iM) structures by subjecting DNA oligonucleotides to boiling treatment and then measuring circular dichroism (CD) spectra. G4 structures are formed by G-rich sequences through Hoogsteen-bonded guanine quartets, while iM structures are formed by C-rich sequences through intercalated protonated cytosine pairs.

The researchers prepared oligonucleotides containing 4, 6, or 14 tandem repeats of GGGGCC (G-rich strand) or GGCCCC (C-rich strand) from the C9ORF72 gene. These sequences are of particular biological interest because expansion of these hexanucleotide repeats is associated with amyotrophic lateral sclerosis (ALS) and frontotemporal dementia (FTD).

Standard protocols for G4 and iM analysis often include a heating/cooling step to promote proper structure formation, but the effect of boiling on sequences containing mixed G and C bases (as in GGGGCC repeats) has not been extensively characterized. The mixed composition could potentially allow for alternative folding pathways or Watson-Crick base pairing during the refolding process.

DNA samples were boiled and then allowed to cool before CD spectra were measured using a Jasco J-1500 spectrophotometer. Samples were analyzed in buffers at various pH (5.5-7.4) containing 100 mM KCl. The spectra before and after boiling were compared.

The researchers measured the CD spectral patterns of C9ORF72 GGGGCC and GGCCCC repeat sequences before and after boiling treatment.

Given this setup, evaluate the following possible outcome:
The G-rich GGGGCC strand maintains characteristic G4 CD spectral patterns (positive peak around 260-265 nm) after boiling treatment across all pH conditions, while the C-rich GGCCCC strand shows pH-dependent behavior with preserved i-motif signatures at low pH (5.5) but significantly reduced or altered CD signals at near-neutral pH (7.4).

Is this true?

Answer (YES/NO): NO